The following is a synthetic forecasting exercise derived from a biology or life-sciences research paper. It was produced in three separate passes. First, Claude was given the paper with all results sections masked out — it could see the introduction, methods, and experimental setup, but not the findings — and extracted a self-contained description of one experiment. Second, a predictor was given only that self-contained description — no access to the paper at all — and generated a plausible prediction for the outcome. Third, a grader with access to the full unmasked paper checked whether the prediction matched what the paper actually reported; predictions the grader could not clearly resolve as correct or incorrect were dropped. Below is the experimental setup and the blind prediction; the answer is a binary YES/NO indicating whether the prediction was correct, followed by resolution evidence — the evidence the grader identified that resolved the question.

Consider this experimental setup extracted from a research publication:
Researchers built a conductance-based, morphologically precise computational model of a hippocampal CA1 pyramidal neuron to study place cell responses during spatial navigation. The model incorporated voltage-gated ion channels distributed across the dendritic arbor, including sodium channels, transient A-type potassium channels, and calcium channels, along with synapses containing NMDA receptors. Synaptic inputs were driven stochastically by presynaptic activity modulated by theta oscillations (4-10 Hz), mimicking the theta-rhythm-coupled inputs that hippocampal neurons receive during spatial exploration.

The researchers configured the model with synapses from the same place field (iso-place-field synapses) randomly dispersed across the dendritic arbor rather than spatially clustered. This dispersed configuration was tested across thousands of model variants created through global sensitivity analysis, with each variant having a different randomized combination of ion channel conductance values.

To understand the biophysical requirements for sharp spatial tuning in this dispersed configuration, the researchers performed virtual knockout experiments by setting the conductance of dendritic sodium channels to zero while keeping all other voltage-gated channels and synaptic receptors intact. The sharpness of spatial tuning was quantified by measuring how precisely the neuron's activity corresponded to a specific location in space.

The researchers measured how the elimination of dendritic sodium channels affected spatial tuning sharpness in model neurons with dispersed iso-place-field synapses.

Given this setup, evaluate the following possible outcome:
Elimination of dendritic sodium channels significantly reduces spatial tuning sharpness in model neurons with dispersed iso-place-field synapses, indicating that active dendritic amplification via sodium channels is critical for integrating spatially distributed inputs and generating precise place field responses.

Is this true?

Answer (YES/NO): YES